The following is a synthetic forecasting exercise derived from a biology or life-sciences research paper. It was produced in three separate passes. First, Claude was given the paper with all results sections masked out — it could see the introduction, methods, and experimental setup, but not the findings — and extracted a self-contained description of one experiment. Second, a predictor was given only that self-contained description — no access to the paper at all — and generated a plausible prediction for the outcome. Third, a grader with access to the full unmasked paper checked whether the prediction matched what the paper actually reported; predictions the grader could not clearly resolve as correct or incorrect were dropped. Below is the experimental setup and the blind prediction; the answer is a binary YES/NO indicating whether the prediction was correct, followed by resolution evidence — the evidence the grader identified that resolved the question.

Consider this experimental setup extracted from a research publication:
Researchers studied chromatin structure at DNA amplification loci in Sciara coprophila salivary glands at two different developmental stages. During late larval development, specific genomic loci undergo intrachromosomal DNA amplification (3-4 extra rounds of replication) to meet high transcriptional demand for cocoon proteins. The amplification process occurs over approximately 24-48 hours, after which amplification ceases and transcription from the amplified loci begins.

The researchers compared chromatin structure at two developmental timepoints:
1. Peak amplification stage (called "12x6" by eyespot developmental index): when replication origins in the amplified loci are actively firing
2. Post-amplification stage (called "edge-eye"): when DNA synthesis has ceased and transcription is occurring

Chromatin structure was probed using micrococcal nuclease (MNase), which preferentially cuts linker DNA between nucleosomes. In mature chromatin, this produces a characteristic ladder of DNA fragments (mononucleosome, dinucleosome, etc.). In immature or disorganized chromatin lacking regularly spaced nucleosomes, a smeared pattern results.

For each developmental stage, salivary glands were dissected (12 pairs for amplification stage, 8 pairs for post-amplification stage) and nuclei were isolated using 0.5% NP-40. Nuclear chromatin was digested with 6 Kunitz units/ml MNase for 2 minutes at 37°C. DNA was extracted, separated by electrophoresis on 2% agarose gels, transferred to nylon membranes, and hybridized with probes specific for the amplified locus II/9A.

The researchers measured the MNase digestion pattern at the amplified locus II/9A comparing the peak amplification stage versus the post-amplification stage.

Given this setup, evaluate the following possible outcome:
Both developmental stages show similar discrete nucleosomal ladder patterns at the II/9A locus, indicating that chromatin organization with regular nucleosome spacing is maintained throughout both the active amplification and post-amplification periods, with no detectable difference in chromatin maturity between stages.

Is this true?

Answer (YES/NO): NO